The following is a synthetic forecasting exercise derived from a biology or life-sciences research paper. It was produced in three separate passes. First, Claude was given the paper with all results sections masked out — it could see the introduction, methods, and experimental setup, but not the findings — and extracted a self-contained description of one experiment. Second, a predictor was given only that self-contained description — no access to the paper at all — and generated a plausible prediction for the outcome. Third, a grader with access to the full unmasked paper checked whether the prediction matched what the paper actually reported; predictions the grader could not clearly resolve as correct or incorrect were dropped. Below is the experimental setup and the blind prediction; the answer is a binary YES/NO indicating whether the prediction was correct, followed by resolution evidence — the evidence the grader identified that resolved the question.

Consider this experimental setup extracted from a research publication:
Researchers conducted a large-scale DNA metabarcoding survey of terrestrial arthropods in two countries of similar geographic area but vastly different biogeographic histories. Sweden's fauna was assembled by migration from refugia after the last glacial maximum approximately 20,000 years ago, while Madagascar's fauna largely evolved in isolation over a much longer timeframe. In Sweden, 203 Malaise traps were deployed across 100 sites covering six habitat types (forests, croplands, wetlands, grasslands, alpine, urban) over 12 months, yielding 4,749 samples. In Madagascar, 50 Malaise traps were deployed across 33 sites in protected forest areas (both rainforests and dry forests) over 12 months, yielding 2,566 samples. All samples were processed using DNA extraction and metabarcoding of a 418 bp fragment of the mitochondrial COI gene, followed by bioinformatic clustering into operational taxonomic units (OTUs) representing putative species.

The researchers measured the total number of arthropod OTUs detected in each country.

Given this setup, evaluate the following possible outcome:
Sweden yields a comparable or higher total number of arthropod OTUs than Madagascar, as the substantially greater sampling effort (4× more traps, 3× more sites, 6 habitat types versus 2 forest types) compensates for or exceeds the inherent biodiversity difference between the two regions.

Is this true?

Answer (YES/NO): NO